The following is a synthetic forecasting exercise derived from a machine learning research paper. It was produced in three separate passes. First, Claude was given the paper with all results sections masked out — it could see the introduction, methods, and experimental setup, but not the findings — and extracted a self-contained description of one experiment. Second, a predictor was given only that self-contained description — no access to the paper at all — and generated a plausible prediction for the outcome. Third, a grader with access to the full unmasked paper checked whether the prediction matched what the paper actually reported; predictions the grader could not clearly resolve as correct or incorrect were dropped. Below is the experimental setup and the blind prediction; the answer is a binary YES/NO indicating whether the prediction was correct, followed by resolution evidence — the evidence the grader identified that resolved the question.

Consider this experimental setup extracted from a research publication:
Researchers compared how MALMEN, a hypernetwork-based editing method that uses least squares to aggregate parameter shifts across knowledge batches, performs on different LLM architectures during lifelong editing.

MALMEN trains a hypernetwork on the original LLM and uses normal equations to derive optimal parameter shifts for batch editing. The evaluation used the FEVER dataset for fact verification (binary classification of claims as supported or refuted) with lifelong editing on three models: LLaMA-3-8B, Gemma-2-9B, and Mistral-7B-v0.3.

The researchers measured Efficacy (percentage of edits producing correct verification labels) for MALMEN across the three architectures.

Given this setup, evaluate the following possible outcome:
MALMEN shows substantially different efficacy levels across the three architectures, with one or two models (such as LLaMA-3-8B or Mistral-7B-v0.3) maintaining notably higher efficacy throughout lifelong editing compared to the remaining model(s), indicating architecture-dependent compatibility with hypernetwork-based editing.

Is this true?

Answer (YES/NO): NO